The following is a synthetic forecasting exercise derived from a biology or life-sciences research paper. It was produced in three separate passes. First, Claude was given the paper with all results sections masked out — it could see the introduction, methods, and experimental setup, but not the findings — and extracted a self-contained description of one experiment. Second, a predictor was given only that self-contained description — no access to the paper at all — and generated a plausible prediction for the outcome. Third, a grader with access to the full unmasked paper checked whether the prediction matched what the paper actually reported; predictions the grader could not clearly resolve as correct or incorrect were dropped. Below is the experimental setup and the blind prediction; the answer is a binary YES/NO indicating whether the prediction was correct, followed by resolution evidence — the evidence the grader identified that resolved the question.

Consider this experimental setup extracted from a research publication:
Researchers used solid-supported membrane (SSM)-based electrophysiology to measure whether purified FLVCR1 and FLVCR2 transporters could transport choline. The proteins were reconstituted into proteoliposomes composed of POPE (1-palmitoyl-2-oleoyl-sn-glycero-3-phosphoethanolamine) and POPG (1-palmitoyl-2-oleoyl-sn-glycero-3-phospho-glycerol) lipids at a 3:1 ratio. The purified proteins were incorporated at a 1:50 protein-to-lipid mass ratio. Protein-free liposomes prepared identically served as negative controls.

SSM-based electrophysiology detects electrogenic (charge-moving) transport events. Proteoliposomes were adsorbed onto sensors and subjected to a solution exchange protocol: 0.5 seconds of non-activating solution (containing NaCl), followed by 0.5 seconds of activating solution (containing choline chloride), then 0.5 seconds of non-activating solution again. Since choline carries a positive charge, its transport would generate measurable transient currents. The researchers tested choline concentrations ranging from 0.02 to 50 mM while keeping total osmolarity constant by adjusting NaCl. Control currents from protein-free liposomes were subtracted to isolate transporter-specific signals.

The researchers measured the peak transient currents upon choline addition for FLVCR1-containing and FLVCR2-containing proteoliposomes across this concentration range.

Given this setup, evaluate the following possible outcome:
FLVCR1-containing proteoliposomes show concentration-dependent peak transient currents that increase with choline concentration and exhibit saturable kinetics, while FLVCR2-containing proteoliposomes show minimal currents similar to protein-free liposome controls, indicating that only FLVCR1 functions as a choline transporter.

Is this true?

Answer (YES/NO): NO